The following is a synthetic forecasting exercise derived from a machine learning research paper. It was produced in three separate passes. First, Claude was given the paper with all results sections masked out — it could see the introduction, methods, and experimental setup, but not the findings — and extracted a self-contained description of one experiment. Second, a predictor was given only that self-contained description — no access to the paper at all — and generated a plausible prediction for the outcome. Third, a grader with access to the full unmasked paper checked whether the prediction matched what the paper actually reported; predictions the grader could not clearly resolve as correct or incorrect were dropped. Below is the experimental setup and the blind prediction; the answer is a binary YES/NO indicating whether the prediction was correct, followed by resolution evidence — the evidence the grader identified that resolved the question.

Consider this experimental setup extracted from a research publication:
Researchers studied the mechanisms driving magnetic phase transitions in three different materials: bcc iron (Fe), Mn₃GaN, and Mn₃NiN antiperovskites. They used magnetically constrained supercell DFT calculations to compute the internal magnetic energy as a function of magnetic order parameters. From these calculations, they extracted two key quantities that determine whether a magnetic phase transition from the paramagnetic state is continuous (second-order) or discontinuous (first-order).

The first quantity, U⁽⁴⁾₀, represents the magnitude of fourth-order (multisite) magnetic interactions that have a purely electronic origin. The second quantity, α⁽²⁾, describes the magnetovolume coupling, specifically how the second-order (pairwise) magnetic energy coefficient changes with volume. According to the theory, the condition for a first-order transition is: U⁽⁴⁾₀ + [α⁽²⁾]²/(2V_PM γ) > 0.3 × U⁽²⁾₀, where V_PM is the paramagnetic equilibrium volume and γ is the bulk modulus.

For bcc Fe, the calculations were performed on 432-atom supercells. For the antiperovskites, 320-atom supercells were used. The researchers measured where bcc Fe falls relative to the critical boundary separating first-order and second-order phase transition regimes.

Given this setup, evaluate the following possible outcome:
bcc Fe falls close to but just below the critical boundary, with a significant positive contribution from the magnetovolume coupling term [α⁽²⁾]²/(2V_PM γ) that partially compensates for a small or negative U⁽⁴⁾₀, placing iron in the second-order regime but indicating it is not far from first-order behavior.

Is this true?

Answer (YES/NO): NO